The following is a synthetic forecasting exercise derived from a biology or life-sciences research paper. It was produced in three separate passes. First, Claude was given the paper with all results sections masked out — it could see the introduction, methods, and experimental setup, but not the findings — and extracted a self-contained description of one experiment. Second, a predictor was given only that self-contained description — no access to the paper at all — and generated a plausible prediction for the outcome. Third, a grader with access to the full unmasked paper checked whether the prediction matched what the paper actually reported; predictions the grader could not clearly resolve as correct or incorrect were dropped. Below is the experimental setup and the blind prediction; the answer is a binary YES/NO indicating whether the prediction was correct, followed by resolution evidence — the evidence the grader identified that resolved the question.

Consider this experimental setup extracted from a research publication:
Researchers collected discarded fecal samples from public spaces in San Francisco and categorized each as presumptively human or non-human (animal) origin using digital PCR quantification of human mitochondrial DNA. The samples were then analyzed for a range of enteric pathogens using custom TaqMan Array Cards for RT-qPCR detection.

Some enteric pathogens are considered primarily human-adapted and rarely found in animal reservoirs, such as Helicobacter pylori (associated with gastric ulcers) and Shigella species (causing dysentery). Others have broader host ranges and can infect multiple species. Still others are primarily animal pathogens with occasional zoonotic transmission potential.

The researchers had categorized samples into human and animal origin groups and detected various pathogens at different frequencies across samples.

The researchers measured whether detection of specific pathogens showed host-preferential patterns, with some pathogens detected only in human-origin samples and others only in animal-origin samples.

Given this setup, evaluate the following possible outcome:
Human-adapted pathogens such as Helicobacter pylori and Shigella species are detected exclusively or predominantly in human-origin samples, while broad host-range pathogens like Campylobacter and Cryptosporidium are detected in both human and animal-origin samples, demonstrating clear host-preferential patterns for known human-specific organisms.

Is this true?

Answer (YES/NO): NO